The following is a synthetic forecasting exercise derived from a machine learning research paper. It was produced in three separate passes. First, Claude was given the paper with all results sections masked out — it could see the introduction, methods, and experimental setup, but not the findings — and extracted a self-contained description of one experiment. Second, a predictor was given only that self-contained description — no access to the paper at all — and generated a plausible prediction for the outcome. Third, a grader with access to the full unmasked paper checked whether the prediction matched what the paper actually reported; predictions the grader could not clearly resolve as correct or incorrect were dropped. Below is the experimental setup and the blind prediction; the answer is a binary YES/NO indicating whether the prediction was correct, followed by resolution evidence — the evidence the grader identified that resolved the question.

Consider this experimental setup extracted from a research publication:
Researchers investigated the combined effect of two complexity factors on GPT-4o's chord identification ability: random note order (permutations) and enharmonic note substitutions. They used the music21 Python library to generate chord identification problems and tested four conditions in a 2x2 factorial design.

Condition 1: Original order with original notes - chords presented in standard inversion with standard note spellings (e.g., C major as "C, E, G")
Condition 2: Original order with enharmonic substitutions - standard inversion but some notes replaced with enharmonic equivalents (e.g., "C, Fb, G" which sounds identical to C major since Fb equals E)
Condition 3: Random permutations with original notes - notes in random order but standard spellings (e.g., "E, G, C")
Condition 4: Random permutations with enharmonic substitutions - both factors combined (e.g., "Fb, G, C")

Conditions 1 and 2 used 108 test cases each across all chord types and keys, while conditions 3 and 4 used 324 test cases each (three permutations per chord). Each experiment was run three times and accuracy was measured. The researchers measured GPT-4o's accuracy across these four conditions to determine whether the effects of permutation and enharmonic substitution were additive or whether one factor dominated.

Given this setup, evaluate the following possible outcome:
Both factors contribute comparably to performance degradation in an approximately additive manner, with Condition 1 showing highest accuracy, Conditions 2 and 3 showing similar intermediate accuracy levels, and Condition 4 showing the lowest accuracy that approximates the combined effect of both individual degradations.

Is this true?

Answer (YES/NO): NO